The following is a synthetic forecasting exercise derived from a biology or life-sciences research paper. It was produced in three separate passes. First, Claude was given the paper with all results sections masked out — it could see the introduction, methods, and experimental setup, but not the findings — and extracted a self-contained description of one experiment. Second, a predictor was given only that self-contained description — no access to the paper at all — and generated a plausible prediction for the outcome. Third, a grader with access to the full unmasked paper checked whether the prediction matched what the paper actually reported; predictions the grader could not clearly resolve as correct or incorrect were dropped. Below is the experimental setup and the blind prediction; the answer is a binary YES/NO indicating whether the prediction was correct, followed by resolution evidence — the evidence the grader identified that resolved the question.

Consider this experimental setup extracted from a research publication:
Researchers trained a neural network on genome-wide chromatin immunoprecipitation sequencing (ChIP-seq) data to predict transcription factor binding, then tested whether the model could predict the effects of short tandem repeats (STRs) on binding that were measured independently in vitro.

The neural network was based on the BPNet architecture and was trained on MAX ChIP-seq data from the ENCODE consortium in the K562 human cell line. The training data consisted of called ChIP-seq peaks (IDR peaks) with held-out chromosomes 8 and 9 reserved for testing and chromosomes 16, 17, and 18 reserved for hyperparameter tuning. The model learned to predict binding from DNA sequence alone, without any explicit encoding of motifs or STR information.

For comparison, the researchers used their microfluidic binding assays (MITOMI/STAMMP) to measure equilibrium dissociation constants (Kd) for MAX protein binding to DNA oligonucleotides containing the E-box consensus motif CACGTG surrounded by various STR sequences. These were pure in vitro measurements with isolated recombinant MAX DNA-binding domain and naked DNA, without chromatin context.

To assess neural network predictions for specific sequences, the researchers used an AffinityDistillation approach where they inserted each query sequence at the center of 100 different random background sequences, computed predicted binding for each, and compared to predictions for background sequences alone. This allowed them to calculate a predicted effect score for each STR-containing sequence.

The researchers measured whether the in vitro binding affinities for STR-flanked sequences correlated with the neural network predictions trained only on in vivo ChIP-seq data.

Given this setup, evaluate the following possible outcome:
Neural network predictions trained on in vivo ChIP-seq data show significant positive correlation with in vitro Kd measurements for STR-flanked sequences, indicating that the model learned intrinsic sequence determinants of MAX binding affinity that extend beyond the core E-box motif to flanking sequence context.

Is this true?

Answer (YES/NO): YES